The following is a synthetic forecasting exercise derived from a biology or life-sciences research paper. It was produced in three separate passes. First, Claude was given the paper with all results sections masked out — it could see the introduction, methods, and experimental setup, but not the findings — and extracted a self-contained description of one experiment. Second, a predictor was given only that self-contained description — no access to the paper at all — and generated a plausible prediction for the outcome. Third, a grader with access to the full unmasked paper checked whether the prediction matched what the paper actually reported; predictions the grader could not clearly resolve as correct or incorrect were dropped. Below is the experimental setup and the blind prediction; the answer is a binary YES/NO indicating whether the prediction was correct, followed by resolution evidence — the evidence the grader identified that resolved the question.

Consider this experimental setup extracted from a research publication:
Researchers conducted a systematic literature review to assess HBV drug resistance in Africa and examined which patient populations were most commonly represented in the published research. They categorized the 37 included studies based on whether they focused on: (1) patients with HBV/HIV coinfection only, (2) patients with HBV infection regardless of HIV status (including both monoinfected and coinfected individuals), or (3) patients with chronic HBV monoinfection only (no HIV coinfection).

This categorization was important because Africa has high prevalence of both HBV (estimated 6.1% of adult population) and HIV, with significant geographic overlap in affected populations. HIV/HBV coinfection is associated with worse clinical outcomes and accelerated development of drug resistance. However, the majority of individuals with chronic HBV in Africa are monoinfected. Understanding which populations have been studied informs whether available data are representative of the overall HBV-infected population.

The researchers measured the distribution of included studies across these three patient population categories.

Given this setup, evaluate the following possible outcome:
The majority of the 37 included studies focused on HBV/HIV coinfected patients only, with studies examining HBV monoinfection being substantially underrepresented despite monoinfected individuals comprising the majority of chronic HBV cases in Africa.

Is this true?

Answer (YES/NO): YES